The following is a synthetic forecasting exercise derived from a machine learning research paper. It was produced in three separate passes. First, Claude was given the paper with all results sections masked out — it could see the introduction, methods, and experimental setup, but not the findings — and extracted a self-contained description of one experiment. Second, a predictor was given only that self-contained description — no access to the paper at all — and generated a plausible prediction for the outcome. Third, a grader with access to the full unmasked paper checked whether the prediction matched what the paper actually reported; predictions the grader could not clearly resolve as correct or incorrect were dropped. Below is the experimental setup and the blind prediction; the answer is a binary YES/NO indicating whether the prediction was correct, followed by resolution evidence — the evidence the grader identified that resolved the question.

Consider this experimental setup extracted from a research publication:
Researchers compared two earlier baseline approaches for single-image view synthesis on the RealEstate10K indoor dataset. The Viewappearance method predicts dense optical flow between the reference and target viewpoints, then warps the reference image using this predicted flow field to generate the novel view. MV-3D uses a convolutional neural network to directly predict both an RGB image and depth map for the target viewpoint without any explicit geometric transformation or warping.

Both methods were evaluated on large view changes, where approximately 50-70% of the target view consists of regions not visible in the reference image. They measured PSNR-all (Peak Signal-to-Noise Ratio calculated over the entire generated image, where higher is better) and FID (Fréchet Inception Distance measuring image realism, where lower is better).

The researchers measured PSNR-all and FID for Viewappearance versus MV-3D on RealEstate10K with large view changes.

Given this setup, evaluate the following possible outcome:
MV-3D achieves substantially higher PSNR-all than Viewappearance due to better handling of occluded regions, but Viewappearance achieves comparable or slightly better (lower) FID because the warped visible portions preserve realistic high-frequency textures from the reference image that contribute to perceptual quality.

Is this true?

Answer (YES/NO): NO